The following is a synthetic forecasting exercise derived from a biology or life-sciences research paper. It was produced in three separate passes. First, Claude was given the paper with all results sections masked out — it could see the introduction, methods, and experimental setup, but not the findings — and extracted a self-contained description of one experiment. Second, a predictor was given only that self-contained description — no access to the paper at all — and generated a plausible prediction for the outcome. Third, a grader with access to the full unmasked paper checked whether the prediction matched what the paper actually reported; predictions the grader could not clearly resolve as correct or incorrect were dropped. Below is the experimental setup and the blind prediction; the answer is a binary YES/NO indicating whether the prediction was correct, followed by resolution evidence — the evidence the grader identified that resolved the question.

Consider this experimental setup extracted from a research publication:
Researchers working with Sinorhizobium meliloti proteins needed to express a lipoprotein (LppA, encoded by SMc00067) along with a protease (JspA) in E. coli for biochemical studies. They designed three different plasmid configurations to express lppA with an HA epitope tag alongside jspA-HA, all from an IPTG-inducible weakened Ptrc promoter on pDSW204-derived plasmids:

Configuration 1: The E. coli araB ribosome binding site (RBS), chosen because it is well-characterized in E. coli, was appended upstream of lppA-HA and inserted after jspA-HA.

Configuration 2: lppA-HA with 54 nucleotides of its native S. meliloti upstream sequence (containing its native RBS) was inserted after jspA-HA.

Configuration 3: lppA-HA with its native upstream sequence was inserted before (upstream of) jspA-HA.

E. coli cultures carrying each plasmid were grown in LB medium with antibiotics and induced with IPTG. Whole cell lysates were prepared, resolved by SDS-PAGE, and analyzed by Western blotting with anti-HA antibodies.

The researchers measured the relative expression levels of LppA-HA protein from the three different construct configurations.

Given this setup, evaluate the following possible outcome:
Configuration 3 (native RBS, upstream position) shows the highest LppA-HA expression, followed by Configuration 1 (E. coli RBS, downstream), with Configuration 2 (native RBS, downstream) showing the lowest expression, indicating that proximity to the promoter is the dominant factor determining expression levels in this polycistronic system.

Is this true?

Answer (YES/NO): NO